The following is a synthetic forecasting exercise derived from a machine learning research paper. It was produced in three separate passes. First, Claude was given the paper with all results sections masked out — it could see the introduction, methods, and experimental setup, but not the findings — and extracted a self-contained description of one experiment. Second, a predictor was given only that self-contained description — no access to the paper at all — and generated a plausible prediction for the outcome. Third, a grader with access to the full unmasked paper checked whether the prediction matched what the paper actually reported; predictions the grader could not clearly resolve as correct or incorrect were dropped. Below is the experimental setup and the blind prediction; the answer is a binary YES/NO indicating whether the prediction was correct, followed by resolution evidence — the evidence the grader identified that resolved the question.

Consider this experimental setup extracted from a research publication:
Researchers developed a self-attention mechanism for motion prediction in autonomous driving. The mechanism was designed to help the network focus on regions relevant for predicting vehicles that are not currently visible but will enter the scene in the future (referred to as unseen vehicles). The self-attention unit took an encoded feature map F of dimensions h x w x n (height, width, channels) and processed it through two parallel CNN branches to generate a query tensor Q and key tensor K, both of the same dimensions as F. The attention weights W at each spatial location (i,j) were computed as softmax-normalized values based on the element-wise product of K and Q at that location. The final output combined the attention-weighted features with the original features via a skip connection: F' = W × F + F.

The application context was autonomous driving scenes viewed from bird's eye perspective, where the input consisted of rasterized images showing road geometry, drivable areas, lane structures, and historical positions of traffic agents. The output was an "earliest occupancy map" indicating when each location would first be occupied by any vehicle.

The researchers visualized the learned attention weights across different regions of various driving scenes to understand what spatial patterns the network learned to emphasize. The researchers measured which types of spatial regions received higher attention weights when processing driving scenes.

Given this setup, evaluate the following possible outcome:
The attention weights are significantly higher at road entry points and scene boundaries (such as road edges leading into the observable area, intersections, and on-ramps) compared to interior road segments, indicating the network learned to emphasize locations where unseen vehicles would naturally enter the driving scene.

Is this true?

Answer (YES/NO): NO